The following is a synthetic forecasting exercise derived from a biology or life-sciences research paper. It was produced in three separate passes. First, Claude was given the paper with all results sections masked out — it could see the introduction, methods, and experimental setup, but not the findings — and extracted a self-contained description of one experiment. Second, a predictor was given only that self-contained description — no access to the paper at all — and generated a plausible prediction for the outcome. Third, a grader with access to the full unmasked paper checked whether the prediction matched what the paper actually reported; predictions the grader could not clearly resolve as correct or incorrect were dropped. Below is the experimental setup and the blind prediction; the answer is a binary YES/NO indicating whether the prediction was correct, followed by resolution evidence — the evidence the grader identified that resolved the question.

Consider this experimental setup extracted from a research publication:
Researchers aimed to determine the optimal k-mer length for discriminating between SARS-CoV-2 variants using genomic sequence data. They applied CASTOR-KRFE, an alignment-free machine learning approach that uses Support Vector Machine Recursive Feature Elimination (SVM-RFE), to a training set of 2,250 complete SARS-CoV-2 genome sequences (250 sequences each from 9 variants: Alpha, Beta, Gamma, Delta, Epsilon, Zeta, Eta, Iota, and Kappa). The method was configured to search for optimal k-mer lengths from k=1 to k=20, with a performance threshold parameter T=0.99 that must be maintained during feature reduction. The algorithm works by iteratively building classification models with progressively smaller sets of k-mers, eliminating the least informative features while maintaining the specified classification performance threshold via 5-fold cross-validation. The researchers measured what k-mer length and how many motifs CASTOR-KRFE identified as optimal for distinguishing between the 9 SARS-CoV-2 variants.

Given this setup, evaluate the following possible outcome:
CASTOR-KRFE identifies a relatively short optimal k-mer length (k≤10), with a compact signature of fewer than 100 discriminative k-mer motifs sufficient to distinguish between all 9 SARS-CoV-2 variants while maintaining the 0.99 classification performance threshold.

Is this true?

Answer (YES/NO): YES